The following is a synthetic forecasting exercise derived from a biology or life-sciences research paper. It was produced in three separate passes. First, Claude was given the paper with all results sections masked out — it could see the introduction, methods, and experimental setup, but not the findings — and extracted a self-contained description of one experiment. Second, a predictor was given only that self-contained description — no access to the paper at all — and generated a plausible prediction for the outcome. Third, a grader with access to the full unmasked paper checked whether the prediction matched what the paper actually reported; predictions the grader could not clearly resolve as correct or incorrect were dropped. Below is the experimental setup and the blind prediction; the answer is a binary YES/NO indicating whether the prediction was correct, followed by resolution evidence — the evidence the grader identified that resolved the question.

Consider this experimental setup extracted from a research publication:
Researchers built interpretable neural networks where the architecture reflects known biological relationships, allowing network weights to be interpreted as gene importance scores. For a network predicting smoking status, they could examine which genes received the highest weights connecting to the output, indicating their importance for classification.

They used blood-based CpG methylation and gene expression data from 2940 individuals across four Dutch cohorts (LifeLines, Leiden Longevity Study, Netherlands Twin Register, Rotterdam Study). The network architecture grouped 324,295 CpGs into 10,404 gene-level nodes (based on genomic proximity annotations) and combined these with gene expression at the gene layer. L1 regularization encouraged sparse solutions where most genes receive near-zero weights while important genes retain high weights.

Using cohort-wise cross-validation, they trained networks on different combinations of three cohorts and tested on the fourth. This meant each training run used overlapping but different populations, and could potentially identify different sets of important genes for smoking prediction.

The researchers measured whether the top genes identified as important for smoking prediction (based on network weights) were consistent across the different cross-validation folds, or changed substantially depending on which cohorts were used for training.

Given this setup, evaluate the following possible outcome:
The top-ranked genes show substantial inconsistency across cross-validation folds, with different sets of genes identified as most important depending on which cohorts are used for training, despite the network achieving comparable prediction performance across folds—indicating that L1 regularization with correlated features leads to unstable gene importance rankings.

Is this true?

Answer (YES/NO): NO